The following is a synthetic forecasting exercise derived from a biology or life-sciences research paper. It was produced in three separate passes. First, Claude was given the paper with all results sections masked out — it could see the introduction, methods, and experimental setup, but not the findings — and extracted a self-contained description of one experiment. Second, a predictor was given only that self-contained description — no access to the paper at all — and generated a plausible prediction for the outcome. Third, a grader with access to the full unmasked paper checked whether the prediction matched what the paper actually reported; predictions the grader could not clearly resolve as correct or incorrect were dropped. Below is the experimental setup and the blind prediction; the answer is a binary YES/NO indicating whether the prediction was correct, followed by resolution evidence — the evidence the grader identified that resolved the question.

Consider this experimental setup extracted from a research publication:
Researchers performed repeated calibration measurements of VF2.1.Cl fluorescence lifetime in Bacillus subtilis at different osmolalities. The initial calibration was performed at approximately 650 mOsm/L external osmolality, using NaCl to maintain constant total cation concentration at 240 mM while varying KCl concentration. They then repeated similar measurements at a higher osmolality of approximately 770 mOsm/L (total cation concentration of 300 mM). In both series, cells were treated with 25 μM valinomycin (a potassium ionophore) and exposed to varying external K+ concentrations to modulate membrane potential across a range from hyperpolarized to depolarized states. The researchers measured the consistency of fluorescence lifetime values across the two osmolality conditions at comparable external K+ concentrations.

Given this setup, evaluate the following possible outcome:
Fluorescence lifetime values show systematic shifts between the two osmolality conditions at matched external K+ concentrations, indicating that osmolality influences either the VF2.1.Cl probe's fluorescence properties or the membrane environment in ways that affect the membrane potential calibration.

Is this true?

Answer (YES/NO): NO